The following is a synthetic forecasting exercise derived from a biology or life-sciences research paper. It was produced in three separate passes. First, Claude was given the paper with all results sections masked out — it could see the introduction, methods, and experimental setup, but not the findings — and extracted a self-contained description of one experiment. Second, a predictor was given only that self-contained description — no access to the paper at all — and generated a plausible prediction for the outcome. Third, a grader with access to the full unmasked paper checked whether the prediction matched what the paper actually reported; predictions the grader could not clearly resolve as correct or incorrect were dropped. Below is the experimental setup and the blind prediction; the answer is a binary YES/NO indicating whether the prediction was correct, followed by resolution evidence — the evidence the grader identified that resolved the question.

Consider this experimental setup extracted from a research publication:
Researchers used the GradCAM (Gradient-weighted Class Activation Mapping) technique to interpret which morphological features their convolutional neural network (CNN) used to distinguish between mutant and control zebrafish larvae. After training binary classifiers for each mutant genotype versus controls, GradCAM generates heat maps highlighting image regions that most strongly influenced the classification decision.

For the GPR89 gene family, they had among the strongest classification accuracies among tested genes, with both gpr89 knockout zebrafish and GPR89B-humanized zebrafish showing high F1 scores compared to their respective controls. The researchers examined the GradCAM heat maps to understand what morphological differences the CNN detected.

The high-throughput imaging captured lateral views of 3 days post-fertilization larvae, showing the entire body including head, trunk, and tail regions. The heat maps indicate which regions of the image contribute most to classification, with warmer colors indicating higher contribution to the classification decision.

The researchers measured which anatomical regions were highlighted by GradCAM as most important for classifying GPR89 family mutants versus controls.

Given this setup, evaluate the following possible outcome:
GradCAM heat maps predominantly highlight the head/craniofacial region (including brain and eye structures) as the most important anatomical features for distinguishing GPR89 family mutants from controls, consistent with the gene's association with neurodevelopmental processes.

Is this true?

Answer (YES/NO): YES